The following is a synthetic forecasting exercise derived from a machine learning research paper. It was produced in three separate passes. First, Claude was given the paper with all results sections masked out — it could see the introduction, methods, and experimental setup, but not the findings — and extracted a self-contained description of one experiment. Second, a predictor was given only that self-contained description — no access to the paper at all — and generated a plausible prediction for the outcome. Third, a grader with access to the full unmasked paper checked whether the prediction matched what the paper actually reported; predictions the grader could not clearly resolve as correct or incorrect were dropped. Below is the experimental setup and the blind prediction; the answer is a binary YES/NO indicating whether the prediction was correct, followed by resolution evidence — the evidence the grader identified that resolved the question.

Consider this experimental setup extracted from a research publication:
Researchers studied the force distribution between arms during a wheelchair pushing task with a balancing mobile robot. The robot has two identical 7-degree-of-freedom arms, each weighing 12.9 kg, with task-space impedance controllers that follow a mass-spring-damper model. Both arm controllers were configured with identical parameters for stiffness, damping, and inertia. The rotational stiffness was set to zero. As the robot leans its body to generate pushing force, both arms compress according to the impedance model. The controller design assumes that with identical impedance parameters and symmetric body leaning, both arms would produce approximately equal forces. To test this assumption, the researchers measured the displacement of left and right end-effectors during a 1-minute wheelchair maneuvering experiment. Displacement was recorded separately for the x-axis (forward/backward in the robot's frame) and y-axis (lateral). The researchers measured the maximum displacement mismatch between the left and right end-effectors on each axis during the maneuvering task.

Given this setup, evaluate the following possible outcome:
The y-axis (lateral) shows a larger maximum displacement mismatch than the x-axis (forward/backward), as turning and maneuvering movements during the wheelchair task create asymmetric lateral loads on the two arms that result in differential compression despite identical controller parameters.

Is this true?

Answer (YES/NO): YES